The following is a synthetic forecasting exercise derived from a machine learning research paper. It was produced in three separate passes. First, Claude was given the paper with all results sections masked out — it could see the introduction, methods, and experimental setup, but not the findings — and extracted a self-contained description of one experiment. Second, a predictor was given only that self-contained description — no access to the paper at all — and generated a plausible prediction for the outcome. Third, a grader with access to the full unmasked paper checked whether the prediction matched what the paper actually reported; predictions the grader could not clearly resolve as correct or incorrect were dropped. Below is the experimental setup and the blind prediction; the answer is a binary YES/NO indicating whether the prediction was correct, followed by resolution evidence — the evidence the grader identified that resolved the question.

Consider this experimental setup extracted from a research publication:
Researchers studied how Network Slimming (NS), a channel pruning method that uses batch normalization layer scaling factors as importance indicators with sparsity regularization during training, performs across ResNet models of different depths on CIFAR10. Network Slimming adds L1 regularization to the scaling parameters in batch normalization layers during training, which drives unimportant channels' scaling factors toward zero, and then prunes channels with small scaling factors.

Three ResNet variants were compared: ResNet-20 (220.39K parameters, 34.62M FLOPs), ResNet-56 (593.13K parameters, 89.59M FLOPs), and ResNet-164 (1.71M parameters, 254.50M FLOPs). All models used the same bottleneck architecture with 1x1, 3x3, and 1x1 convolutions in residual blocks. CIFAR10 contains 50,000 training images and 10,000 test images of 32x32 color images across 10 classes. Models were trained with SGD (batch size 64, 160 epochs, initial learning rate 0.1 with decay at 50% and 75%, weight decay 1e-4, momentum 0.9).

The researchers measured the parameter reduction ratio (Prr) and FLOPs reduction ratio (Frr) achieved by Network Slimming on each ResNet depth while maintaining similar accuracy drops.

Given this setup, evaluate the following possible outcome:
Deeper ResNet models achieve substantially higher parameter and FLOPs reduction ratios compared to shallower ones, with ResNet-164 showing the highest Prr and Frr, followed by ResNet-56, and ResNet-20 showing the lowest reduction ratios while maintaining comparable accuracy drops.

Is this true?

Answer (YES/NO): YES